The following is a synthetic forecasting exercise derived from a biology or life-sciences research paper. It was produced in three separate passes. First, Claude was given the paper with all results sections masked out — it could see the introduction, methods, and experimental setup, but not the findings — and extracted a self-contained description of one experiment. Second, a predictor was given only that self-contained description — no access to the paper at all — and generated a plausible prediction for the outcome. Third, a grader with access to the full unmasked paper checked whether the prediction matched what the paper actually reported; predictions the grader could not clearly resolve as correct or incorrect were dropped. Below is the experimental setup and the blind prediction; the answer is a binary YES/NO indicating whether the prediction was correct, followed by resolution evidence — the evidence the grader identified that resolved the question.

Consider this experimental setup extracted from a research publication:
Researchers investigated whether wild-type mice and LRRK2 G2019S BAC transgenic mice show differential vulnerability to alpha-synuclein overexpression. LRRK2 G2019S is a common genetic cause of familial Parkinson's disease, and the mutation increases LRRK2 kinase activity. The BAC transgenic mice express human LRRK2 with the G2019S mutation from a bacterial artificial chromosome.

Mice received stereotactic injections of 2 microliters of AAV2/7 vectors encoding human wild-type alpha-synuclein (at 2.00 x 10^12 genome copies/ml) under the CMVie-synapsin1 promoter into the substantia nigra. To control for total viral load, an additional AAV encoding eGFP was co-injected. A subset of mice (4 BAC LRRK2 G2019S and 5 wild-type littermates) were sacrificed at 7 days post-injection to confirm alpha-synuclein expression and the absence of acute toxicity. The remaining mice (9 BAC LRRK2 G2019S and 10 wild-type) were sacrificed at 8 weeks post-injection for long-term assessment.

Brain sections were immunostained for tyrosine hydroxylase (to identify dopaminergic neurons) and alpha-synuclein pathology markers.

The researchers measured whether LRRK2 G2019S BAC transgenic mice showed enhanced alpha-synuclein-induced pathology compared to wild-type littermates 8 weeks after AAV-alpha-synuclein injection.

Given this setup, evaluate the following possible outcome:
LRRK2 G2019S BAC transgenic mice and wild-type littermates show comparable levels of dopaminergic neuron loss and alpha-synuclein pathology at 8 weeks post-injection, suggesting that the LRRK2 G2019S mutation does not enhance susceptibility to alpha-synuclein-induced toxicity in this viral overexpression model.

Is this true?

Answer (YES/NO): NO